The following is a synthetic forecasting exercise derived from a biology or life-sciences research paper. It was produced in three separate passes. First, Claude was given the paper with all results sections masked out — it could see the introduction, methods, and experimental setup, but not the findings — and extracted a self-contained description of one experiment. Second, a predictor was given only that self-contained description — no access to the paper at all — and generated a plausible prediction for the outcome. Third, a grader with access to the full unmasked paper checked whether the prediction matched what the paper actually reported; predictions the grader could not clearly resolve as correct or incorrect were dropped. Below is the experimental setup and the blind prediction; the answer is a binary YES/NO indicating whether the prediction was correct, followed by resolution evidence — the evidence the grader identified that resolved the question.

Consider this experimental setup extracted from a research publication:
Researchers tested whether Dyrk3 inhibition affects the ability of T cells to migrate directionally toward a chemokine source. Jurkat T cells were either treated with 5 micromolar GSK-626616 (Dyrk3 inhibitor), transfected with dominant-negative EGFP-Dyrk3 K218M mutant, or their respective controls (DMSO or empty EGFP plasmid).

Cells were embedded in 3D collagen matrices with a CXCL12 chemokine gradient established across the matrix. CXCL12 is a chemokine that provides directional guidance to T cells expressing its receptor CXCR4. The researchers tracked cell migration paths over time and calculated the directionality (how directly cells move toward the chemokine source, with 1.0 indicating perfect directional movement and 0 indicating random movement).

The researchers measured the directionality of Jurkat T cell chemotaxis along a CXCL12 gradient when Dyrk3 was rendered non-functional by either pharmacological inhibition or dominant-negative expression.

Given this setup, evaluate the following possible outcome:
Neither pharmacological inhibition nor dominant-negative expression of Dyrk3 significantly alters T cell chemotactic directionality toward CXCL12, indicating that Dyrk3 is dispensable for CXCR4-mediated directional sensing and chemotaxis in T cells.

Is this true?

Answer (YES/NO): YES